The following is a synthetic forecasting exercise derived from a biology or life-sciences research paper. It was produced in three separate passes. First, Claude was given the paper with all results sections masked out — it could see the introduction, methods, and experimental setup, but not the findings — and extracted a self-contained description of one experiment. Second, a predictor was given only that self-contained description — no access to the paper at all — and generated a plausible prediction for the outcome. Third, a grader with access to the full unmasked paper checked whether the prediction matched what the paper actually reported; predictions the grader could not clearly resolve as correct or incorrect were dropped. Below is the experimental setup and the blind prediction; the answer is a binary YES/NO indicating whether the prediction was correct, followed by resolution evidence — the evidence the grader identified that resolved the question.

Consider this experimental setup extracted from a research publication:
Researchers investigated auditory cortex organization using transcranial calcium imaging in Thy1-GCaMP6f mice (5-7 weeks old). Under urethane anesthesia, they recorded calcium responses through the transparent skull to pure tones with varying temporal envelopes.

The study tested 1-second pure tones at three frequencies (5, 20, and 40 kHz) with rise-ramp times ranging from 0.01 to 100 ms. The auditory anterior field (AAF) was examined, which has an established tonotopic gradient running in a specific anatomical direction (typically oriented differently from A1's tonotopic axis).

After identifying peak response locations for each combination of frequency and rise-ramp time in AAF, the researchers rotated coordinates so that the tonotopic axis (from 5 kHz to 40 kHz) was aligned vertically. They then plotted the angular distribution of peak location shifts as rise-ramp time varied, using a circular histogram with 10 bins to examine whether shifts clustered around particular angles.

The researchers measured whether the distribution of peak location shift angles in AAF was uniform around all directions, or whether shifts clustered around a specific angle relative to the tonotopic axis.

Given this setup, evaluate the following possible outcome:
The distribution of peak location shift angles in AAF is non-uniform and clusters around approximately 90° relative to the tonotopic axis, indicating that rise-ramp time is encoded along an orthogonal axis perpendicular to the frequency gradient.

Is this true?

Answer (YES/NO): YES